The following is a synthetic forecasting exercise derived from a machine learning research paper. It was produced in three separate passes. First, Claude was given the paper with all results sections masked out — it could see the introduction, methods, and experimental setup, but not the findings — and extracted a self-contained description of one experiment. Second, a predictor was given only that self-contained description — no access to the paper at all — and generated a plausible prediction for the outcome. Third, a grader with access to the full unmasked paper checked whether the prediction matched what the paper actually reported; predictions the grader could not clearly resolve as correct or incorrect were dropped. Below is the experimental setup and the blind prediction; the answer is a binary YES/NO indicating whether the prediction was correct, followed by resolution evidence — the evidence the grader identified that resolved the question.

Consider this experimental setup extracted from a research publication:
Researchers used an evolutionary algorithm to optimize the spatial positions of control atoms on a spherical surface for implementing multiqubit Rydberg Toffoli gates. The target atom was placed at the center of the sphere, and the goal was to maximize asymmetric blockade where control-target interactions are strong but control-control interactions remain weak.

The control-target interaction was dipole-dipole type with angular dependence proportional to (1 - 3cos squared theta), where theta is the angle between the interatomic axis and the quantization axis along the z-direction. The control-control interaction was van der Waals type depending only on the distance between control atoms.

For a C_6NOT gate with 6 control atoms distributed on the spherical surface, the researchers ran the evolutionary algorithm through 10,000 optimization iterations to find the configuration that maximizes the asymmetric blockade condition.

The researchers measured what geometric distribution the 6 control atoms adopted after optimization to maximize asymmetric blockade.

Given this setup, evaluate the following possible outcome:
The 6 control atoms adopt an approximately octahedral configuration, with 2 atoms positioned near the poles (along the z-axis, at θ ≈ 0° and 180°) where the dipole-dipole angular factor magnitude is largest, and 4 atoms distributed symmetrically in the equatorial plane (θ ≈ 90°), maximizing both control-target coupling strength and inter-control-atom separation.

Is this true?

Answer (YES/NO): YES